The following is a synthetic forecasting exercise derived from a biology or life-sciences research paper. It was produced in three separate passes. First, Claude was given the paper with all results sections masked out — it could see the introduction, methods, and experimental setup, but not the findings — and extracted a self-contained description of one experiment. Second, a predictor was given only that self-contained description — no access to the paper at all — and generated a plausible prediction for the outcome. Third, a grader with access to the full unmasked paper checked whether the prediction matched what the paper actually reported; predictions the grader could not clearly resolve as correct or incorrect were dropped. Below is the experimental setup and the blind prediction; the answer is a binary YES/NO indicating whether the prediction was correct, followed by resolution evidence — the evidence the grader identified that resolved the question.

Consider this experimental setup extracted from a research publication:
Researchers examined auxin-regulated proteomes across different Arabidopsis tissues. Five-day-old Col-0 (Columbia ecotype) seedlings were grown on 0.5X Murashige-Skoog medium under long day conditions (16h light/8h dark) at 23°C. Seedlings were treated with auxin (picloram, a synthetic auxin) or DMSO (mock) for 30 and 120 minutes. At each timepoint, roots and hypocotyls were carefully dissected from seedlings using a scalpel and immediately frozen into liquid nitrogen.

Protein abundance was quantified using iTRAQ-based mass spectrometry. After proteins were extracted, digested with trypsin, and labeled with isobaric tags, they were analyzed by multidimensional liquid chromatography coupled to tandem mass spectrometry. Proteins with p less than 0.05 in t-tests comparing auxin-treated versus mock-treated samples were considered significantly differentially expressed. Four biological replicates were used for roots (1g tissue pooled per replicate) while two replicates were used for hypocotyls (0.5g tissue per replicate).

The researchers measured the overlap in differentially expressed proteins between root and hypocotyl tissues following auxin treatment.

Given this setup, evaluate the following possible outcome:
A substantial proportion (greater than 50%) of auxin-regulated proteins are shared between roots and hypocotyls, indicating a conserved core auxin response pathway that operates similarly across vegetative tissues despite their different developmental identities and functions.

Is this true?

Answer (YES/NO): NO